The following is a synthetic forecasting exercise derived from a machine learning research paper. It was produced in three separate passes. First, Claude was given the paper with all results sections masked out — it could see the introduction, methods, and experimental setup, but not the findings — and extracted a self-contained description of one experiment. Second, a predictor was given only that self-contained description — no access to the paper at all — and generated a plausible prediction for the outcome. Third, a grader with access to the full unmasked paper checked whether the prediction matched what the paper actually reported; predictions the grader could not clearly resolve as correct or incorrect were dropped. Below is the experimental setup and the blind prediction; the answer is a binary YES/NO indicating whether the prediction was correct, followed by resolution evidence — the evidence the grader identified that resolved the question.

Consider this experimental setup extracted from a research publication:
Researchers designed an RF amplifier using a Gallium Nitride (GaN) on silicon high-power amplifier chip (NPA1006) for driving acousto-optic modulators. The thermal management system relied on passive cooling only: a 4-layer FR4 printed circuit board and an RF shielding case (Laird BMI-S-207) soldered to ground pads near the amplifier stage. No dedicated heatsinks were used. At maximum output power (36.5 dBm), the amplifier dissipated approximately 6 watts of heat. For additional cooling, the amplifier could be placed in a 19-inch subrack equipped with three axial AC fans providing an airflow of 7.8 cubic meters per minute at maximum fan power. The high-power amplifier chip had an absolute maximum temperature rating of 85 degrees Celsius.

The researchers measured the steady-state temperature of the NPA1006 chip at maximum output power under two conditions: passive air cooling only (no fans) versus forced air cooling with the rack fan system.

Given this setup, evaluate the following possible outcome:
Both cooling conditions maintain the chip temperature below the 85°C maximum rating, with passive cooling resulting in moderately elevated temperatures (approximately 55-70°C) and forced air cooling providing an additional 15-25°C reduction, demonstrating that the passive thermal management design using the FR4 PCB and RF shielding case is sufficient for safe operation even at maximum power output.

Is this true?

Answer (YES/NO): NO